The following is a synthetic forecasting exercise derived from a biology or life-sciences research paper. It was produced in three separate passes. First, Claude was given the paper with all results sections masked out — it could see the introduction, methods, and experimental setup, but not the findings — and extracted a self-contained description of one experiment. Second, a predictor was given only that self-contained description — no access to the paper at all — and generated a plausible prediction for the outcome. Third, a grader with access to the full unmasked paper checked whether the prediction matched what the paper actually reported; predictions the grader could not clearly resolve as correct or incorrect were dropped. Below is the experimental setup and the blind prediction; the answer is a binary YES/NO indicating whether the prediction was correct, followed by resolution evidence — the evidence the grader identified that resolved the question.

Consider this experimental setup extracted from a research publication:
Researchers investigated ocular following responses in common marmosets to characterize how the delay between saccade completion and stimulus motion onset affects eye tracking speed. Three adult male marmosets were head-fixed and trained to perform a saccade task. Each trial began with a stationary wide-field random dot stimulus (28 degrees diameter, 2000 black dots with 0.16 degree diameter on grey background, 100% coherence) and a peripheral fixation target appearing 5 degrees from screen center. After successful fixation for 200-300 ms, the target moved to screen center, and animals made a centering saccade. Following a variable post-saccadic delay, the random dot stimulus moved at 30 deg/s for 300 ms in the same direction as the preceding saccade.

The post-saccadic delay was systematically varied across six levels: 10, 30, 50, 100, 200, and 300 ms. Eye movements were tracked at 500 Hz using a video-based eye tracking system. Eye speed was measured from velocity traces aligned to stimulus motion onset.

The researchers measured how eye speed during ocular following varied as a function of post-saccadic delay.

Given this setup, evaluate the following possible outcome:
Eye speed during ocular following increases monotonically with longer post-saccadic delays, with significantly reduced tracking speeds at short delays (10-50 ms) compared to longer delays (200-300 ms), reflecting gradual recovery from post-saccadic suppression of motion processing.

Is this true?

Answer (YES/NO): NO